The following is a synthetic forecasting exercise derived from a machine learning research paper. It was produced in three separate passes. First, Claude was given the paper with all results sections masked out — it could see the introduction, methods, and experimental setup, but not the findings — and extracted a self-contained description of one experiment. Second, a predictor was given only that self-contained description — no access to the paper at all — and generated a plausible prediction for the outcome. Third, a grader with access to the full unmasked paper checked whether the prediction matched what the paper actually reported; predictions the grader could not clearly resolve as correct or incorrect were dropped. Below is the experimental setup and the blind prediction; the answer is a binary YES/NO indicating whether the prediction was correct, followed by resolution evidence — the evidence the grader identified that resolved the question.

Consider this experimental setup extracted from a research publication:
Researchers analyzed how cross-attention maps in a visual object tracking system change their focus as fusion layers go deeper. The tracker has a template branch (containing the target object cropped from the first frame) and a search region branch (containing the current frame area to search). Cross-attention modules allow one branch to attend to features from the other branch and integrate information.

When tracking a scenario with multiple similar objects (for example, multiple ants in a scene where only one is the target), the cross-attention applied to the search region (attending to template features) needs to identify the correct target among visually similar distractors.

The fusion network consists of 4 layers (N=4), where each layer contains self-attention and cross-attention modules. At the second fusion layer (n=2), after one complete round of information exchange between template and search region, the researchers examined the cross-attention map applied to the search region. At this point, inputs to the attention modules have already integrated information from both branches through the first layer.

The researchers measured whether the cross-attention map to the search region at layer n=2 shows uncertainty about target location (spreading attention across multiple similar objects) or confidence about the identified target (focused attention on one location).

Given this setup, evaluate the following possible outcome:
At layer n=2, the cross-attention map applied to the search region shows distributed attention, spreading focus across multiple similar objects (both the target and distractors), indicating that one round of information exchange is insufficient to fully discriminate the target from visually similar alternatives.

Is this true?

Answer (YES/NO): NO